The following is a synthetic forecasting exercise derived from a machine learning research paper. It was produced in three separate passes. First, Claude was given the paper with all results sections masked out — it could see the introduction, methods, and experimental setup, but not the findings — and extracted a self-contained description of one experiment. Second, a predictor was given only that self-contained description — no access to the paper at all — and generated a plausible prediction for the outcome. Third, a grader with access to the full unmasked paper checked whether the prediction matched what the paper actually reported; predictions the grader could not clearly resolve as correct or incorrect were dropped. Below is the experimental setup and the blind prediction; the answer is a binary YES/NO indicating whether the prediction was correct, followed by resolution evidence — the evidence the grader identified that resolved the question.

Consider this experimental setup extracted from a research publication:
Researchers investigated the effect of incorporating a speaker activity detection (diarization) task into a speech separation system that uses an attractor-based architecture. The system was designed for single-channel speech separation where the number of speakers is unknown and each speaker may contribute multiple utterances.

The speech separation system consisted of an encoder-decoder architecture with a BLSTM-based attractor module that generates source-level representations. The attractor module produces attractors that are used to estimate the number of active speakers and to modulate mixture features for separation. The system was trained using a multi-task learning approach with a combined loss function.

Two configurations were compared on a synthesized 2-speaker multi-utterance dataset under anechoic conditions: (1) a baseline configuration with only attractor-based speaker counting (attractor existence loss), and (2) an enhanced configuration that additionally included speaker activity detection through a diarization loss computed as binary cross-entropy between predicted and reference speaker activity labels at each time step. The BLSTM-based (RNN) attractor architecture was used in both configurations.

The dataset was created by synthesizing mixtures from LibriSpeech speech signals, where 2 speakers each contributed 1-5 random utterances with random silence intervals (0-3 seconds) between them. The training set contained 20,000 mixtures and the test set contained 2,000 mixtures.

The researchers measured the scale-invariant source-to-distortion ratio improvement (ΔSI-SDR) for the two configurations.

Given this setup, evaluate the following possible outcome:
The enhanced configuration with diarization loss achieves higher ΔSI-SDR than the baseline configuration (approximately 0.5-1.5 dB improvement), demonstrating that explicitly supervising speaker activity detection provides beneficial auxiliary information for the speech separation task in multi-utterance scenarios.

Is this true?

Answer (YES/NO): YES